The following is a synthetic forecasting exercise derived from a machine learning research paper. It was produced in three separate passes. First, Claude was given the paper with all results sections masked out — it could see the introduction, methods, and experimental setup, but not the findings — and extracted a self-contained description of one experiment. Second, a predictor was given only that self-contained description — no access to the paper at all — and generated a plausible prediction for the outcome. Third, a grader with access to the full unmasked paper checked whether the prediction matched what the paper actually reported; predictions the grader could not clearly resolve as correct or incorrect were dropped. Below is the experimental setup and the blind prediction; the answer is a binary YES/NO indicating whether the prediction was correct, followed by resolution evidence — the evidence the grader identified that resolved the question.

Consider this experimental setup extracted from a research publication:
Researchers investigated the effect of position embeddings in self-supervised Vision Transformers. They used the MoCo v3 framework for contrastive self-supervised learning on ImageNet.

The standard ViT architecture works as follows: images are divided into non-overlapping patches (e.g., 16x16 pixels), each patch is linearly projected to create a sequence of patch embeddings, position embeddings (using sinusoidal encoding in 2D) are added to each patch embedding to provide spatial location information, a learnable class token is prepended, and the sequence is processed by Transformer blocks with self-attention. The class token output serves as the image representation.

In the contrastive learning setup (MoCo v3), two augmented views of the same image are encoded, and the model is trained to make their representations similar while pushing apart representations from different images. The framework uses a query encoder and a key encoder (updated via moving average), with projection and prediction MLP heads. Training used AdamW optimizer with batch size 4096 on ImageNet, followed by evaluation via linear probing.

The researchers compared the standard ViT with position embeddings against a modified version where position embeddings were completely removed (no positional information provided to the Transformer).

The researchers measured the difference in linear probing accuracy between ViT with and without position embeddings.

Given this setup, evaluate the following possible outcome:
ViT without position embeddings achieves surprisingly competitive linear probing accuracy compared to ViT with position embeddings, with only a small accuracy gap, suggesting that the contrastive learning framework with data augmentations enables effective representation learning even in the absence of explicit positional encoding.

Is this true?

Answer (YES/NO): YES